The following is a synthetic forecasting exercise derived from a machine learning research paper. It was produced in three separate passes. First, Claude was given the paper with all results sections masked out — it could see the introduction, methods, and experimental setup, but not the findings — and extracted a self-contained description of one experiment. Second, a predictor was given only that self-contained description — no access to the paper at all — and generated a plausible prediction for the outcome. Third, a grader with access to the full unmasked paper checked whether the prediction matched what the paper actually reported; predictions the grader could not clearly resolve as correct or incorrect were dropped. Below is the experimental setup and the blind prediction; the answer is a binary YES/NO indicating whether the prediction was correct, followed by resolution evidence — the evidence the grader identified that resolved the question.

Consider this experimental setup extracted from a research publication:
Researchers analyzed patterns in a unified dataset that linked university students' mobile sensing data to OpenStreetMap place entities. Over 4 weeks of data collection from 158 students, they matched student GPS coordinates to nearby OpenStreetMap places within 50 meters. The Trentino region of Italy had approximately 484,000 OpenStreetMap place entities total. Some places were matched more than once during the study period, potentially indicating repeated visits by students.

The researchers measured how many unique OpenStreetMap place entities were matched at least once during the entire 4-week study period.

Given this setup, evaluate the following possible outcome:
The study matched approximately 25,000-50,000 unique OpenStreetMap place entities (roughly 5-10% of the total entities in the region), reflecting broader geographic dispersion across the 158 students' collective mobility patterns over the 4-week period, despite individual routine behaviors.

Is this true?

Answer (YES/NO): NO